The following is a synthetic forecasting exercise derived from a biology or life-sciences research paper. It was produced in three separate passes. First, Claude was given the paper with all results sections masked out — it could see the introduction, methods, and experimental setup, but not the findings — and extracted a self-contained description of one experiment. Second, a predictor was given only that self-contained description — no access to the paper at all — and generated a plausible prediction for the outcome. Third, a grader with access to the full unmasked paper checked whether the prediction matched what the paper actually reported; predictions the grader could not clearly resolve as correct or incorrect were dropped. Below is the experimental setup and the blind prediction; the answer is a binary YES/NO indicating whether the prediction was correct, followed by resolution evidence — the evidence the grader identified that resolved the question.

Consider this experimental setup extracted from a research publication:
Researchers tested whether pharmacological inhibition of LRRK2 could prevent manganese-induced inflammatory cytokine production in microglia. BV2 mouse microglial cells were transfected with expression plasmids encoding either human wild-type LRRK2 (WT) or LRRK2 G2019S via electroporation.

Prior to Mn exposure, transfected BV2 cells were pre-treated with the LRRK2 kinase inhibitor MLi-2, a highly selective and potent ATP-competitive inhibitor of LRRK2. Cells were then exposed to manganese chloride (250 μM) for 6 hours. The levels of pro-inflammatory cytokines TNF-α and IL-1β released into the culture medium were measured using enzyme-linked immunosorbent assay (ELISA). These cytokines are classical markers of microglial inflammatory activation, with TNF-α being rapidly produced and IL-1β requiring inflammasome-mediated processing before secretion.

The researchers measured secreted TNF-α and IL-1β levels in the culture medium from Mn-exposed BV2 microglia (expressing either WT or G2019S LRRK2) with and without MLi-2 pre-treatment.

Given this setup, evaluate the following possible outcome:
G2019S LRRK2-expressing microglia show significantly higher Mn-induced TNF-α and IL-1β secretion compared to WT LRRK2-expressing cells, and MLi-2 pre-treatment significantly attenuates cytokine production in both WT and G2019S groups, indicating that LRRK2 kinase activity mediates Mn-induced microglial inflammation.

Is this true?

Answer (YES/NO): YES